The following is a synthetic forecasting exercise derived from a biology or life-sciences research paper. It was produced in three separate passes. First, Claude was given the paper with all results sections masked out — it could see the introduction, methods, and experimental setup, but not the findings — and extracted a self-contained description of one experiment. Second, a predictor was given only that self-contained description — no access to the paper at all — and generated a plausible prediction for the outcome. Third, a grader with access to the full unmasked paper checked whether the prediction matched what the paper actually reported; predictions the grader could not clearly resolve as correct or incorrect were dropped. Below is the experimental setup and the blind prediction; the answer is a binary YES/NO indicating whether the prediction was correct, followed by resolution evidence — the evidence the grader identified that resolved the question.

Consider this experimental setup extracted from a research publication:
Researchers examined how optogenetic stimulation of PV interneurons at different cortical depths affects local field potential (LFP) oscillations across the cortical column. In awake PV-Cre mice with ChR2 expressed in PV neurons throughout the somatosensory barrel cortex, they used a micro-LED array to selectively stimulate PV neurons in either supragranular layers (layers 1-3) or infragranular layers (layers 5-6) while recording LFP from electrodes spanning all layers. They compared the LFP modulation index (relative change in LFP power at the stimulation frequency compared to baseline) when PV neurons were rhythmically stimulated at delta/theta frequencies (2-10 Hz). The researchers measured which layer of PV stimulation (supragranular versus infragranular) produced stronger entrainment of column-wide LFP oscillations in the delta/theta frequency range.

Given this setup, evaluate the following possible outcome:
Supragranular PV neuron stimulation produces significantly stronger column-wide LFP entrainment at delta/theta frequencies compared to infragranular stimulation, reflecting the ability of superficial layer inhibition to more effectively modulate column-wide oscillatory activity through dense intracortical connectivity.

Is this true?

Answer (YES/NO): NO